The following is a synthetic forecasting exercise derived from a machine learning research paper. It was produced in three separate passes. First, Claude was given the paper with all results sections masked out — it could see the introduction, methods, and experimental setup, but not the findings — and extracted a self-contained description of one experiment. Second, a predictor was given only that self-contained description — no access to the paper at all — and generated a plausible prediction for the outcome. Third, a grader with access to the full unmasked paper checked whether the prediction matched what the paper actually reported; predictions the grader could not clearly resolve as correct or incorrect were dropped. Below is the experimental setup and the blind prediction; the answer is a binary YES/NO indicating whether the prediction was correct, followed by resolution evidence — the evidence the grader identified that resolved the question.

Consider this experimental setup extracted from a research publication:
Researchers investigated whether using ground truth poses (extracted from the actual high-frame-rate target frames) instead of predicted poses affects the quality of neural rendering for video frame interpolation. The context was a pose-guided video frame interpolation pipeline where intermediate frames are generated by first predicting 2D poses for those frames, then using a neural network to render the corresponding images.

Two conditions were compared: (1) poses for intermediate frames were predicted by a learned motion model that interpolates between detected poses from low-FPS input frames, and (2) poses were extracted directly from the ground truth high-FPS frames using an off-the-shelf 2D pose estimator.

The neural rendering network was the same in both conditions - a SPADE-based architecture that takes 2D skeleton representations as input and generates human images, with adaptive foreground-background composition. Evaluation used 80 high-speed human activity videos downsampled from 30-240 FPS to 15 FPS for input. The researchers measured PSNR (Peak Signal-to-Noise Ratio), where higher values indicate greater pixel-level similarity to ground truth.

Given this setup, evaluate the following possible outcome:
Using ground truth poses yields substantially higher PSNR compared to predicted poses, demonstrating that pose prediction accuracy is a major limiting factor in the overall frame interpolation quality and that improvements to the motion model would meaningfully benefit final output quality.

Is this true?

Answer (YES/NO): YES